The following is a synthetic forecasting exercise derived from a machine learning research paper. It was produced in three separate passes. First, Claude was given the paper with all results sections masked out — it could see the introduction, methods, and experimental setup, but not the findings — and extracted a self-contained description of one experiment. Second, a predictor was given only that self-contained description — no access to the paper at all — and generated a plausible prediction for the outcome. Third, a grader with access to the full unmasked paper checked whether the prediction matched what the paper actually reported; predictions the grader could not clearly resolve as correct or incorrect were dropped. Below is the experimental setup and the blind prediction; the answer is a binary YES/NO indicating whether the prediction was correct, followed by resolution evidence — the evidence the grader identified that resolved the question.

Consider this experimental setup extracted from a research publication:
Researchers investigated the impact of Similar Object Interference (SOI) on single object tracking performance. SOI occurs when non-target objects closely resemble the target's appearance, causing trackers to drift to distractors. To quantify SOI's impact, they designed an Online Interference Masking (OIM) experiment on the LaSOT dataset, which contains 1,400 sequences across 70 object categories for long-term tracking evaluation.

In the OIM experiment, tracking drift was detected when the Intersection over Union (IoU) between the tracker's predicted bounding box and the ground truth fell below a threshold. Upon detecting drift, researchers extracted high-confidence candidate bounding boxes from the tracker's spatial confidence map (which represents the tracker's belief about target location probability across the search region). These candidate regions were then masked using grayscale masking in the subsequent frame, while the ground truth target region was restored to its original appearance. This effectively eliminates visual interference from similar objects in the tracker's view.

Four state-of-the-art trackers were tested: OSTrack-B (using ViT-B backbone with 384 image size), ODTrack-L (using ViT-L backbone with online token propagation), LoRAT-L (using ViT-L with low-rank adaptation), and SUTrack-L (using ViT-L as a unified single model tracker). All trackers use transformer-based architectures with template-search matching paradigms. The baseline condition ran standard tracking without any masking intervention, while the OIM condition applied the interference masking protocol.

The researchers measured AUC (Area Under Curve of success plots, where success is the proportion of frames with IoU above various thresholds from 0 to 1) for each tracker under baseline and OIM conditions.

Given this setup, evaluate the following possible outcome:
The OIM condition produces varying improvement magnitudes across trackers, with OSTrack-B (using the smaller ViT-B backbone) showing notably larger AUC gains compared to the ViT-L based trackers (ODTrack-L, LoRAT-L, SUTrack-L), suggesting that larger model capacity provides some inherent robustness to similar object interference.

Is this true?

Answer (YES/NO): NO